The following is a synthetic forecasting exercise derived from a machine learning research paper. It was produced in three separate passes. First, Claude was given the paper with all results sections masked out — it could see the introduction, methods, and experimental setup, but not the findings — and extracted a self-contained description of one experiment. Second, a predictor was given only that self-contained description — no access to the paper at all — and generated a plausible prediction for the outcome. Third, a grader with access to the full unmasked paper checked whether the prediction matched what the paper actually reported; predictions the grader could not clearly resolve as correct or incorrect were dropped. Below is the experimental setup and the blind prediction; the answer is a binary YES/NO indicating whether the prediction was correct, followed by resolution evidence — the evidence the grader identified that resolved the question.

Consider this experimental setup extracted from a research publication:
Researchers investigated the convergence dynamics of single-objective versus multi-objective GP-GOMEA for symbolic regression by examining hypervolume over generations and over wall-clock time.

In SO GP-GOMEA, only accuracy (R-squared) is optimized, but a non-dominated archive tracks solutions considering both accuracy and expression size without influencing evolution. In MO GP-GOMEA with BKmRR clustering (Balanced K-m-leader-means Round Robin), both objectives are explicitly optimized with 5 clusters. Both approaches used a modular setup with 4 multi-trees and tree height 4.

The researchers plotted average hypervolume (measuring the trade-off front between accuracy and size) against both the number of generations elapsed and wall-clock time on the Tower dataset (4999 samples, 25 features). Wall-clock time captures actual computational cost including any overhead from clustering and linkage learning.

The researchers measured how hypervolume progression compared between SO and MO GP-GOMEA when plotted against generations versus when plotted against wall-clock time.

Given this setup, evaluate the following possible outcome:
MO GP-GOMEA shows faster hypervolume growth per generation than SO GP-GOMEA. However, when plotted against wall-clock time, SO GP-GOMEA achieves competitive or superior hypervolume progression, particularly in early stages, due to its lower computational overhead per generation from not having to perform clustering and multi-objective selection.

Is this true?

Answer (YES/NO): NO